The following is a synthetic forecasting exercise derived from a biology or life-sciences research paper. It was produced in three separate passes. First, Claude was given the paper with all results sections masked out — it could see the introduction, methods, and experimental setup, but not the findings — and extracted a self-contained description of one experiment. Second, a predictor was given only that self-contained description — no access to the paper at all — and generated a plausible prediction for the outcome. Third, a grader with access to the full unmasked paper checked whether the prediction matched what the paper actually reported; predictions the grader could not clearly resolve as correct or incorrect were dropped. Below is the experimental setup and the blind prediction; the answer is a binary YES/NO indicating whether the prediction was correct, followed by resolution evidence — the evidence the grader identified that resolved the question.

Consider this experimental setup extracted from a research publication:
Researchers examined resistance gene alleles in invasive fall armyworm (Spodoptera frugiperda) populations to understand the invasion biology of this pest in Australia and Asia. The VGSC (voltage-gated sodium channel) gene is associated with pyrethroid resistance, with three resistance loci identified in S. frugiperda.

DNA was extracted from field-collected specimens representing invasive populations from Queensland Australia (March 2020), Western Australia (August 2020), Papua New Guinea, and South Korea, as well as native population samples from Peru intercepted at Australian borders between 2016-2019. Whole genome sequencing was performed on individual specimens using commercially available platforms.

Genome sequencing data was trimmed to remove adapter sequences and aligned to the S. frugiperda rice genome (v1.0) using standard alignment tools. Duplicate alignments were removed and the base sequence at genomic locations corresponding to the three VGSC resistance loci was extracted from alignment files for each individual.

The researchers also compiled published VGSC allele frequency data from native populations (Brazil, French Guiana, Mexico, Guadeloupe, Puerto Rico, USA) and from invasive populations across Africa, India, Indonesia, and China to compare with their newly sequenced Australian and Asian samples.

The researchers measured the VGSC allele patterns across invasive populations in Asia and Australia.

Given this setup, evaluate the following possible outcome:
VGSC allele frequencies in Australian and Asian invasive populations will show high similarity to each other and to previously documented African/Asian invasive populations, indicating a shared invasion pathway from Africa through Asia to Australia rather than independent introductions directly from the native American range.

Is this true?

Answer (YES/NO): NO